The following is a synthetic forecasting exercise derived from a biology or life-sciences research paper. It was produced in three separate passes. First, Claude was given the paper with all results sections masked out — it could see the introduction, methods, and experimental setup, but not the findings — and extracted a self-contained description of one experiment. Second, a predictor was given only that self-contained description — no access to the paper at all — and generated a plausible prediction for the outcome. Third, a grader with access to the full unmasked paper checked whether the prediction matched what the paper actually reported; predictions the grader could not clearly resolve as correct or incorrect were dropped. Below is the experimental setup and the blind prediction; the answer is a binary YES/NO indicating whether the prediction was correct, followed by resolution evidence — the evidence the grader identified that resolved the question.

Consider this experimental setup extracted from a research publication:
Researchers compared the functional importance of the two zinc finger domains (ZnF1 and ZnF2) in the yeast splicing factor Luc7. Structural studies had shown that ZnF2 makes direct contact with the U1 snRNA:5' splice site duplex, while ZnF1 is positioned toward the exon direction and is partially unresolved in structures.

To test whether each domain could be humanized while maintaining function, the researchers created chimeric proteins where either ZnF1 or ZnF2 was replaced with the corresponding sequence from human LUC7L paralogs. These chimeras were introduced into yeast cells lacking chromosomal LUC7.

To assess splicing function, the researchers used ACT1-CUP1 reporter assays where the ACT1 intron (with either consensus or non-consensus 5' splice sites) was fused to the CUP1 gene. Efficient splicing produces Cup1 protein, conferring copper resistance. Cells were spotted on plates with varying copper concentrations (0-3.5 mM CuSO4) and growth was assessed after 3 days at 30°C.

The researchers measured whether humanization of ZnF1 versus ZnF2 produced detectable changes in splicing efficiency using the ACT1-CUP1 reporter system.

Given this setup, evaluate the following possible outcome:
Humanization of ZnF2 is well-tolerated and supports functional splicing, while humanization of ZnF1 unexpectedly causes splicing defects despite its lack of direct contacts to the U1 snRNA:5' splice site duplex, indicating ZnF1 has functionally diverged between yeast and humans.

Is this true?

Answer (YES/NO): NO